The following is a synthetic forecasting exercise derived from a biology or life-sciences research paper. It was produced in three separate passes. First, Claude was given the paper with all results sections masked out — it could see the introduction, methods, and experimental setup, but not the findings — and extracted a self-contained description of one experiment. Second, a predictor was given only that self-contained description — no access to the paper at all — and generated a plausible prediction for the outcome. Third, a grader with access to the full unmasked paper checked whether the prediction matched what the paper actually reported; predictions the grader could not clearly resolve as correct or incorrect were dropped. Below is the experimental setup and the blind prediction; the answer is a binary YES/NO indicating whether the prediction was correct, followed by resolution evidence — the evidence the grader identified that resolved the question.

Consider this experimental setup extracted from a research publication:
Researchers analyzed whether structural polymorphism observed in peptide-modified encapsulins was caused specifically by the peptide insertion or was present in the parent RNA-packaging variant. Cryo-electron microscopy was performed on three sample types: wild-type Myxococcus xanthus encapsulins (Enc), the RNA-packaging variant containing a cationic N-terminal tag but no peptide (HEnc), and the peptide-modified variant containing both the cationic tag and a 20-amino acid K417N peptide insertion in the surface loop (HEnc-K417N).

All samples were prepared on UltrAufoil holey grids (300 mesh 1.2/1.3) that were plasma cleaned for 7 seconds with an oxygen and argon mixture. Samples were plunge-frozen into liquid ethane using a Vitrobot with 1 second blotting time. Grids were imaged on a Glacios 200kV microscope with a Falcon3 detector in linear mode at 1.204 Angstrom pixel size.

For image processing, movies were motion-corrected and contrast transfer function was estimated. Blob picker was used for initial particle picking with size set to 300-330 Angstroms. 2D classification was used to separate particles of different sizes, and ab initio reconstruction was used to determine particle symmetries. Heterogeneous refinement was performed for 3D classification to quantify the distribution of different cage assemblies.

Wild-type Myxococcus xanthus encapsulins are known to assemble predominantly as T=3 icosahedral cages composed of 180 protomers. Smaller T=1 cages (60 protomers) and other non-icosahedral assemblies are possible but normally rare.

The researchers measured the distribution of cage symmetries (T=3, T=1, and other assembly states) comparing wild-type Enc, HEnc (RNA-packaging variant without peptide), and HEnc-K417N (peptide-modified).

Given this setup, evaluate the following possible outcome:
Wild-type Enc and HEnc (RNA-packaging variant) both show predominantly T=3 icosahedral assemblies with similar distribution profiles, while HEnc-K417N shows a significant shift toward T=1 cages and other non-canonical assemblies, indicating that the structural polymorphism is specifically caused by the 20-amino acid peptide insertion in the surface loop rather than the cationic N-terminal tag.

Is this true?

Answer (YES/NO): YES